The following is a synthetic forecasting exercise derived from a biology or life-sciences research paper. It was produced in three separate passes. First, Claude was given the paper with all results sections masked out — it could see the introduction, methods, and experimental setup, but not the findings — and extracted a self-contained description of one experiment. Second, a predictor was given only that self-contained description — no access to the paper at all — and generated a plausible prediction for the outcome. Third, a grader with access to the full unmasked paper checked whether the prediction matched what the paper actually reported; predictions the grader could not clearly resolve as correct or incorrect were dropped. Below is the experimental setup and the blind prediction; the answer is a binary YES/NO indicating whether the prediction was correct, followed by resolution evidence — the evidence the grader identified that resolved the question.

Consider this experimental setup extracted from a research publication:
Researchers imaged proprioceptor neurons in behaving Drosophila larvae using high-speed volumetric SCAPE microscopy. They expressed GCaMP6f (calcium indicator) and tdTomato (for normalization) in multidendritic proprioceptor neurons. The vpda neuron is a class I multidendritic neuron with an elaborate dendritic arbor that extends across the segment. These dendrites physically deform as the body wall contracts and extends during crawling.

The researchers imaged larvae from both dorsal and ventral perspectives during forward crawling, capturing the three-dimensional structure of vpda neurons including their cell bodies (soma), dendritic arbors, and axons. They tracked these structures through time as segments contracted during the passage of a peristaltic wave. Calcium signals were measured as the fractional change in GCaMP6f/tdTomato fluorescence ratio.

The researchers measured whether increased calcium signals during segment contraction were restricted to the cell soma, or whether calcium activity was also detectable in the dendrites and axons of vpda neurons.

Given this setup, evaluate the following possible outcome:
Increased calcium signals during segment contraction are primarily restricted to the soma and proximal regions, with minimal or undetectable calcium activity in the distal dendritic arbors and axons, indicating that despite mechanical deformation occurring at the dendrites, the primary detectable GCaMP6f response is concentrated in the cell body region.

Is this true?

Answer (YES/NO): NO